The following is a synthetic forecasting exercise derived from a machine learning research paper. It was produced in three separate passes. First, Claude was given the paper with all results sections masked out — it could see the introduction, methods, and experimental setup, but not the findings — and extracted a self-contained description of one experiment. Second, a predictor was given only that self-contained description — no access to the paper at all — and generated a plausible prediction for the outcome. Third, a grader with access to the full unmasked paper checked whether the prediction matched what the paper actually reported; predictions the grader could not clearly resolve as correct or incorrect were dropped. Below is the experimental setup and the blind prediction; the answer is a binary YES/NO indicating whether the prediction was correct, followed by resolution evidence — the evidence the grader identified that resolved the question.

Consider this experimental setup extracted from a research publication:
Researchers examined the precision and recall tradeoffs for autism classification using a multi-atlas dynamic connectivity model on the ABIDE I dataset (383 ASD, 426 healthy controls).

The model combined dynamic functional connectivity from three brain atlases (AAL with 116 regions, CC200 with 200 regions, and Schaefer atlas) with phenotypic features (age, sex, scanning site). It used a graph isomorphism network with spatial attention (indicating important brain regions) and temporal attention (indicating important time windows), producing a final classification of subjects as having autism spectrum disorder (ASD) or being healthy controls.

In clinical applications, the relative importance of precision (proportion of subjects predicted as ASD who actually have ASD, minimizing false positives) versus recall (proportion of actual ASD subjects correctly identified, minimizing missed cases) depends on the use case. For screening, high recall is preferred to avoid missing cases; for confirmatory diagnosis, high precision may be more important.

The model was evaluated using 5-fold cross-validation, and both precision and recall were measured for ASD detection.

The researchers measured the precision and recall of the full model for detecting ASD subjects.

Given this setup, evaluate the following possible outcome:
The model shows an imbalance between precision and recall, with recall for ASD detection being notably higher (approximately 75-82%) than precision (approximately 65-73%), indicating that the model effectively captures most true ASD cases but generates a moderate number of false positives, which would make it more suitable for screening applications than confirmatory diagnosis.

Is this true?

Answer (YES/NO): NO